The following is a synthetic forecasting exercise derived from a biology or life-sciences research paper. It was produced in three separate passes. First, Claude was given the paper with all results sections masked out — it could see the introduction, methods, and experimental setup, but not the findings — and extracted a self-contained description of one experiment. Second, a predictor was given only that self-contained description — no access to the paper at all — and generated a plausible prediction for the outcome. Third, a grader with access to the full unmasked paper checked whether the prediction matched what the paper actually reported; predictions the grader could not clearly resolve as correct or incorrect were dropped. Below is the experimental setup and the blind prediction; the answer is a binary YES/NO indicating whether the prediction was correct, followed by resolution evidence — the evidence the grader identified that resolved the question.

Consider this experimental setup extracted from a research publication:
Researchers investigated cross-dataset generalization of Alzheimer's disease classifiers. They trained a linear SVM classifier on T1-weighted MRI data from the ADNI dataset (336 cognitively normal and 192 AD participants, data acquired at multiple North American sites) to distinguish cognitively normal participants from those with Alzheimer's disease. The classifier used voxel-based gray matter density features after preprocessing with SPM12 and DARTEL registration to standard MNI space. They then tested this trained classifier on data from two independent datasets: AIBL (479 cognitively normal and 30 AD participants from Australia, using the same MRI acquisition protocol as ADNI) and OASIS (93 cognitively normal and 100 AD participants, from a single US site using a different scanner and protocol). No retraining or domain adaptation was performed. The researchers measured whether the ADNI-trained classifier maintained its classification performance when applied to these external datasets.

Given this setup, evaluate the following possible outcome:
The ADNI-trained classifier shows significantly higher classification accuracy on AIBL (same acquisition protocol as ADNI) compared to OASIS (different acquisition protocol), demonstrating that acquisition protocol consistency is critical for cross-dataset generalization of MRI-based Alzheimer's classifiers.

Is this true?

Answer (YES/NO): NO